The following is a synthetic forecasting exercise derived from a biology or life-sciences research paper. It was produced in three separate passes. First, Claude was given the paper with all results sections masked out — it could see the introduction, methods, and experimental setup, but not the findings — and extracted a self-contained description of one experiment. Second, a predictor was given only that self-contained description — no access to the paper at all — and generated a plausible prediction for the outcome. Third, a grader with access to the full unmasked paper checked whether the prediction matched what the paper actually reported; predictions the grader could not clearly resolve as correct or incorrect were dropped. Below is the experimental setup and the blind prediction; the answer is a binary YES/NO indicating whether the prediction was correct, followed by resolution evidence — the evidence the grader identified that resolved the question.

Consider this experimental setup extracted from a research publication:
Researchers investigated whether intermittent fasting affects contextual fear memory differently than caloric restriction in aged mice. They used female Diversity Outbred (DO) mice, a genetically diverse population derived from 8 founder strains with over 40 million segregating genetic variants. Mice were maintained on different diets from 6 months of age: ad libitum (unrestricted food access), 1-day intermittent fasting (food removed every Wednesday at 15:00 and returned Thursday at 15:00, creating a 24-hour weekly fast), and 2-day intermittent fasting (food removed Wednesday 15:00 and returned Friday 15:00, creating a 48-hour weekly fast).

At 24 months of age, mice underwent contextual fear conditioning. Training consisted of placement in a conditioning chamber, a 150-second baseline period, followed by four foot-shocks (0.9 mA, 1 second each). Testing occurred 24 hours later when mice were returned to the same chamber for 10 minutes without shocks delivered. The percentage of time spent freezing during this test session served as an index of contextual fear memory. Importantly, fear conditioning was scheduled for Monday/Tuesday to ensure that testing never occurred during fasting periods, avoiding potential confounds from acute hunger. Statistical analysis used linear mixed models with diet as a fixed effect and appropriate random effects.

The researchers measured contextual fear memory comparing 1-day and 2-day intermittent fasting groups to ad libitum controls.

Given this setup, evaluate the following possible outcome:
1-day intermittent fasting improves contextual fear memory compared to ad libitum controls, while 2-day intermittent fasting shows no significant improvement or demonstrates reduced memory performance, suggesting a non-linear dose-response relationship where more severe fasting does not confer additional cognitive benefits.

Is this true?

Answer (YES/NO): NO